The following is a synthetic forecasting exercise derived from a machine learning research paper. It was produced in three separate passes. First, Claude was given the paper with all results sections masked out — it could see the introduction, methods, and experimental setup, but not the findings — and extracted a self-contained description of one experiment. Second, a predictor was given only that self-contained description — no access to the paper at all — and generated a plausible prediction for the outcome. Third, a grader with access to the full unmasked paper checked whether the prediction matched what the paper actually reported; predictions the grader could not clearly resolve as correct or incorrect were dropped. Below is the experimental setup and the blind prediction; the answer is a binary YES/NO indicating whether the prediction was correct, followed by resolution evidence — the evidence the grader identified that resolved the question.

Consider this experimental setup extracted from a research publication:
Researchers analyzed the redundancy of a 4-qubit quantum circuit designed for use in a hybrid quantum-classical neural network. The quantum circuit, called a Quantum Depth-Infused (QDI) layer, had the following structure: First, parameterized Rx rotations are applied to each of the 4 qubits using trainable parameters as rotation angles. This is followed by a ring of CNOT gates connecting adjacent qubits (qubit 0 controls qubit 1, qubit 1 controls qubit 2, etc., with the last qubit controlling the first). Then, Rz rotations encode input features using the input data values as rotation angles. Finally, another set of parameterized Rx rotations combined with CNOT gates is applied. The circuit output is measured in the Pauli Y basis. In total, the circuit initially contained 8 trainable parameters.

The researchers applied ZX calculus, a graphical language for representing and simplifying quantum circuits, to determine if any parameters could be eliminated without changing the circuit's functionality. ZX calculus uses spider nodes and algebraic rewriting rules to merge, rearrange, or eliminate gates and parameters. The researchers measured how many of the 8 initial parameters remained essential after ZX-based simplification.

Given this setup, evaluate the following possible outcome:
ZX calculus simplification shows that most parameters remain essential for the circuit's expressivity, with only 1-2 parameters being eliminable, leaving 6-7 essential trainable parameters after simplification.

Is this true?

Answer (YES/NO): NO